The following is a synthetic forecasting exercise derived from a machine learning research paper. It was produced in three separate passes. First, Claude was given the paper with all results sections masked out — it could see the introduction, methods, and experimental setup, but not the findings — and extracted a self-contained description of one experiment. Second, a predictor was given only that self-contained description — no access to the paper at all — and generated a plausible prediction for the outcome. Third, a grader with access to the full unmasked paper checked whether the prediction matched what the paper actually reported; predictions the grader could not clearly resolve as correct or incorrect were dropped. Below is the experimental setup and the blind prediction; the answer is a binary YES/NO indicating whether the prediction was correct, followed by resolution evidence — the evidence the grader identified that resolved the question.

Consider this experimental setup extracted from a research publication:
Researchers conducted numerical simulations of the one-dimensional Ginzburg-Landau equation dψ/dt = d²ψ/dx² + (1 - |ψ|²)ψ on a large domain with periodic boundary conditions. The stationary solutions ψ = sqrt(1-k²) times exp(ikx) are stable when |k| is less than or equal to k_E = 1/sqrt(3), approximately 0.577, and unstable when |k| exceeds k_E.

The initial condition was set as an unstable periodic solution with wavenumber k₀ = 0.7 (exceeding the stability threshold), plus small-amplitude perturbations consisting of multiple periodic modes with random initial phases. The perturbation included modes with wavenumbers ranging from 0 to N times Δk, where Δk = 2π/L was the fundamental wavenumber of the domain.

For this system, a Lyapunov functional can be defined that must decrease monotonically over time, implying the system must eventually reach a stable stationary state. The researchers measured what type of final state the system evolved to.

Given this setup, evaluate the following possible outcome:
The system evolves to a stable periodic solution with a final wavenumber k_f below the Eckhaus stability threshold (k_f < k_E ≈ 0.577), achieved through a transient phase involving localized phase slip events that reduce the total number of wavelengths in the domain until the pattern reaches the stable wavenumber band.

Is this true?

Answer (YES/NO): YES